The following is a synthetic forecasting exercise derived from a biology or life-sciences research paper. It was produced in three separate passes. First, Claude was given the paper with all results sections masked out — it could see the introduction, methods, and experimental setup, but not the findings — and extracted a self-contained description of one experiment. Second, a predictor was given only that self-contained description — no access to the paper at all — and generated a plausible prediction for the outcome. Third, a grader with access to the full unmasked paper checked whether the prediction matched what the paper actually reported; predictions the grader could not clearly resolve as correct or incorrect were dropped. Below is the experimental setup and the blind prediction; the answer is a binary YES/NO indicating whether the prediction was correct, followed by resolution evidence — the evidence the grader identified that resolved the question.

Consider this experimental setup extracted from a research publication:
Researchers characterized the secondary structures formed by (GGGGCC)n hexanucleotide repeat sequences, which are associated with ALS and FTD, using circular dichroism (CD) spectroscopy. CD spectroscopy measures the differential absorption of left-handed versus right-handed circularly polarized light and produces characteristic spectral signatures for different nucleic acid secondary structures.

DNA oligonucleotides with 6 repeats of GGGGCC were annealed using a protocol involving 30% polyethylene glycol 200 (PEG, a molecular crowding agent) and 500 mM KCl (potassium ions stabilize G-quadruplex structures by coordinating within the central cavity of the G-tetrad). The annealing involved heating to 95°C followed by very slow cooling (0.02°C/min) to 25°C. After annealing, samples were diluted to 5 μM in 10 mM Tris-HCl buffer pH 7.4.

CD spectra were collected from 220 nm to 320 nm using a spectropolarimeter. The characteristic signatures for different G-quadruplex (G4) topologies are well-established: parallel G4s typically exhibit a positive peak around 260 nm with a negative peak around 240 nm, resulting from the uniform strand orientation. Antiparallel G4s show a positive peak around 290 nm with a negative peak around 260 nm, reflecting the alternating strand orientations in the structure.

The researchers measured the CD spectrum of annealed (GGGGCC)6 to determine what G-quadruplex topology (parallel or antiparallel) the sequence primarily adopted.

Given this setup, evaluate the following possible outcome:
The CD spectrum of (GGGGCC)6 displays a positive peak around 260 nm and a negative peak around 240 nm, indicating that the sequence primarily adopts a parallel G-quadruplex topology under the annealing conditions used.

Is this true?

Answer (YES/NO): YES